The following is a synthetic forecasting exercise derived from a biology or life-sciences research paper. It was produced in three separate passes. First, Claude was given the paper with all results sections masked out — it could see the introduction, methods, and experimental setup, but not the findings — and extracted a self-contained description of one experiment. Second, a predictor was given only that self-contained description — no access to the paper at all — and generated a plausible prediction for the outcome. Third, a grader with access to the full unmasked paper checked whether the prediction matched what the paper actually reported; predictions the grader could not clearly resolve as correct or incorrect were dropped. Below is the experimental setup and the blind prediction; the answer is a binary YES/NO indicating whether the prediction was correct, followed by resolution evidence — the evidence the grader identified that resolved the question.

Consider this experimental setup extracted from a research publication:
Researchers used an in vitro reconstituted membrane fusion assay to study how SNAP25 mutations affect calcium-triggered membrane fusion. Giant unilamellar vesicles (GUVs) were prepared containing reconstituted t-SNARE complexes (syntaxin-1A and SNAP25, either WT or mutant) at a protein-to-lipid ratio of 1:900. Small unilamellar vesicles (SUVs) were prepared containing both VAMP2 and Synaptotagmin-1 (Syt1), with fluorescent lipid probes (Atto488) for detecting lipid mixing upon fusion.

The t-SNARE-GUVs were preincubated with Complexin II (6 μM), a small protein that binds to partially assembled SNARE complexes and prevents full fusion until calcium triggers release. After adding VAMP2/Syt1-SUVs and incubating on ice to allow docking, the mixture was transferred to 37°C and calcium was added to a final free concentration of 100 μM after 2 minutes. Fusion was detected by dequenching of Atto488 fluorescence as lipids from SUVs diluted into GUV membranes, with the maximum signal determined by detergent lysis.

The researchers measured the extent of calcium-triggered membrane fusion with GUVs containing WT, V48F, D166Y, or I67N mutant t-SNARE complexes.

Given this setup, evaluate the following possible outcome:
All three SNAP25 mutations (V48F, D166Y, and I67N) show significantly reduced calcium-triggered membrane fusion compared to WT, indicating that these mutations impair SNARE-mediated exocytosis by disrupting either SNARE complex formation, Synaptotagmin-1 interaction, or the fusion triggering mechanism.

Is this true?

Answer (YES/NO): NO